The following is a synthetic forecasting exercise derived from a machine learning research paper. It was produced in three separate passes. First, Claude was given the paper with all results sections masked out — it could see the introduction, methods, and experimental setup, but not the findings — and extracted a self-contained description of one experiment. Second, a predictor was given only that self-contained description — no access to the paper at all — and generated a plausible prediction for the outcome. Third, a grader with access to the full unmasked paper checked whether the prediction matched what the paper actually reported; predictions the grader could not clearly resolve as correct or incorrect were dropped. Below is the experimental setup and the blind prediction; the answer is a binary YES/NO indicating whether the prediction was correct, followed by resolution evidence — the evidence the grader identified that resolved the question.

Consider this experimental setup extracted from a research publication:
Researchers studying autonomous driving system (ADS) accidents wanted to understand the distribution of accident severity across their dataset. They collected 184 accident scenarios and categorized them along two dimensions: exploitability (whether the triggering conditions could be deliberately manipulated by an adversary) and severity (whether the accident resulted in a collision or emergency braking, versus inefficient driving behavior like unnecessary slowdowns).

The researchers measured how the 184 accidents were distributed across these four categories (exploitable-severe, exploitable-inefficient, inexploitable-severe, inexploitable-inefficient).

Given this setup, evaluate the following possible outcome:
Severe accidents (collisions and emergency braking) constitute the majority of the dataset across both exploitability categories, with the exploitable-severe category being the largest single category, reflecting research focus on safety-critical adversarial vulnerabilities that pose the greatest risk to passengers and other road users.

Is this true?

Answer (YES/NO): YES